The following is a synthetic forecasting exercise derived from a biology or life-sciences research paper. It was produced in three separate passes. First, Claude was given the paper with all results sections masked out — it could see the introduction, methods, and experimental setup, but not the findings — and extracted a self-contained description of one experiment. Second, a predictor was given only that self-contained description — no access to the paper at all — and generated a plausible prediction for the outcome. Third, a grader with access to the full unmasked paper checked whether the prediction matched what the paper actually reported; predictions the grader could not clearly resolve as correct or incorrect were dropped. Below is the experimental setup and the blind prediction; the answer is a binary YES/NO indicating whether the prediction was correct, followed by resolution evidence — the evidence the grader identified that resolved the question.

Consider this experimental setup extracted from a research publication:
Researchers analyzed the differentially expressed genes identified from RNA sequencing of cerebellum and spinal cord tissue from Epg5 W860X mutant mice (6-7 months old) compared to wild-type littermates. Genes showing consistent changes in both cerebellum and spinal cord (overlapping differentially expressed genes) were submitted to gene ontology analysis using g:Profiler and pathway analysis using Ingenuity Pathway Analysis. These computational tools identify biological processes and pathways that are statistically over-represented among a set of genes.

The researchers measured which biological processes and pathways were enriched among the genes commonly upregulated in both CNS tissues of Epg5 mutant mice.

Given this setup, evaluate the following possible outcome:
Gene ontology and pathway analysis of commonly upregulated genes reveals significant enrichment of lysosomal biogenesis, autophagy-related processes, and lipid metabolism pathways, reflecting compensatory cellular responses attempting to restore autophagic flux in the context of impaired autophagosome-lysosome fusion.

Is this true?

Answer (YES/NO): NO